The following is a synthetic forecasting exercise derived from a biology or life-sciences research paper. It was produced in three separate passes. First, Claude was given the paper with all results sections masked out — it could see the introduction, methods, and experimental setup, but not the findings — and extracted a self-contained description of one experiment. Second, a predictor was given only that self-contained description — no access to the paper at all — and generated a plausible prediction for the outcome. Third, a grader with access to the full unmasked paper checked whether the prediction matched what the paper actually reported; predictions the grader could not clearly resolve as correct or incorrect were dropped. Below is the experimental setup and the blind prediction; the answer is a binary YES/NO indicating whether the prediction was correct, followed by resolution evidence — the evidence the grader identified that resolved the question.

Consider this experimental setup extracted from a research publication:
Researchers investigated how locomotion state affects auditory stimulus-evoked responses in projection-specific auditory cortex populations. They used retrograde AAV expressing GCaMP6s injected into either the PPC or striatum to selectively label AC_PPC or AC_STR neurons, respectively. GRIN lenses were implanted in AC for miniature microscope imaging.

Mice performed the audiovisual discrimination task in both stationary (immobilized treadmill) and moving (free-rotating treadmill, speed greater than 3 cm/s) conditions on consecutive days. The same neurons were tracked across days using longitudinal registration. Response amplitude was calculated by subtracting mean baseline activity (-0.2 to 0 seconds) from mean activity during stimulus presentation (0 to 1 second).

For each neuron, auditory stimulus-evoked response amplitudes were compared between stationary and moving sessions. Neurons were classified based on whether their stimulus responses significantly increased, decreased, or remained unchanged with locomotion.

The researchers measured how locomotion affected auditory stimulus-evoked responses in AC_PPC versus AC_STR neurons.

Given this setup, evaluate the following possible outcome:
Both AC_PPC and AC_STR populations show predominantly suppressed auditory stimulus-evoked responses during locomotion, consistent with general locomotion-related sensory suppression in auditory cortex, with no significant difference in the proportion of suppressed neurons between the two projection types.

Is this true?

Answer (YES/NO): NO